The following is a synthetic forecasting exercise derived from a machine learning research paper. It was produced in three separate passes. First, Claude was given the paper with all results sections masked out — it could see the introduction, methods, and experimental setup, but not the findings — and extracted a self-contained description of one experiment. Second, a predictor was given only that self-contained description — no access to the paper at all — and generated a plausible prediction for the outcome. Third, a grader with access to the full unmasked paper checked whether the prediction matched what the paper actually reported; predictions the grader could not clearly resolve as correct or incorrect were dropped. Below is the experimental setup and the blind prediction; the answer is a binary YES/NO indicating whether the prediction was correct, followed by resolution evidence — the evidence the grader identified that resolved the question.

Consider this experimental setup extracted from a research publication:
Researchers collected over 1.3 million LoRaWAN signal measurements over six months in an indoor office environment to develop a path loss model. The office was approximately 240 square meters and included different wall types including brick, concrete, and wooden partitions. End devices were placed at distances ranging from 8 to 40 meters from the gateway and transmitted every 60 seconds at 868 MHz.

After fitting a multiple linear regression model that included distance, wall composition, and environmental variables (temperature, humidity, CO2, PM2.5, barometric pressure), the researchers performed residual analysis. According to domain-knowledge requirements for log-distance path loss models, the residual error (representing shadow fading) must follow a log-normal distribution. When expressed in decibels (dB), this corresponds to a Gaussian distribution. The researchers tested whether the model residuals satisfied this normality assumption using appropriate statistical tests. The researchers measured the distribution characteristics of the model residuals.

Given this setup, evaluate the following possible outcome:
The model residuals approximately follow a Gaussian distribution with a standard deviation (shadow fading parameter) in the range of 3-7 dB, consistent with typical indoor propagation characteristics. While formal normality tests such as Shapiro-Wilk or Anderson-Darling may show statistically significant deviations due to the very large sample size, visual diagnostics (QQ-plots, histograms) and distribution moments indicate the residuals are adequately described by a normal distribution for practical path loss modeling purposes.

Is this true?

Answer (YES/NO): NO